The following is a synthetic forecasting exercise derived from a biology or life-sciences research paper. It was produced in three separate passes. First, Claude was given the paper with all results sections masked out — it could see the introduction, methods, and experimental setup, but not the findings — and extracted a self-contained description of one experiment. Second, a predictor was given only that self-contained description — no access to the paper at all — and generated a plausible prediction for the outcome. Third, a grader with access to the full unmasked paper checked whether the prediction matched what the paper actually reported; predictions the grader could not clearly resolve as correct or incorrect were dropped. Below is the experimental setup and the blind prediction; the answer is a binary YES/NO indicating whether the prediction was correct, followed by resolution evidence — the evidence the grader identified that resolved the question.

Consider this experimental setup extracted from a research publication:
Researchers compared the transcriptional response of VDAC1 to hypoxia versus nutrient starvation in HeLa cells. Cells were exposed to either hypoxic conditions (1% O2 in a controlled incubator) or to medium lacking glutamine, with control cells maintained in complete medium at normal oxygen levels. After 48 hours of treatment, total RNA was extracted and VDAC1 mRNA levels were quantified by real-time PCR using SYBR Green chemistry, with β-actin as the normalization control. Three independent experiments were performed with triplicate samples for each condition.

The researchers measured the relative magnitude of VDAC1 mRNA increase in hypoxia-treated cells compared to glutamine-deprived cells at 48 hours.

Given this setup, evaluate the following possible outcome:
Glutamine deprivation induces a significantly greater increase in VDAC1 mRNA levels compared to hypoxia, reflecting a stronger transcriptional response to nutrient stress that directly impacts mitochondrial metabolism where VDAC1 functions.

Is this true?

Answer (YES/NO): NO